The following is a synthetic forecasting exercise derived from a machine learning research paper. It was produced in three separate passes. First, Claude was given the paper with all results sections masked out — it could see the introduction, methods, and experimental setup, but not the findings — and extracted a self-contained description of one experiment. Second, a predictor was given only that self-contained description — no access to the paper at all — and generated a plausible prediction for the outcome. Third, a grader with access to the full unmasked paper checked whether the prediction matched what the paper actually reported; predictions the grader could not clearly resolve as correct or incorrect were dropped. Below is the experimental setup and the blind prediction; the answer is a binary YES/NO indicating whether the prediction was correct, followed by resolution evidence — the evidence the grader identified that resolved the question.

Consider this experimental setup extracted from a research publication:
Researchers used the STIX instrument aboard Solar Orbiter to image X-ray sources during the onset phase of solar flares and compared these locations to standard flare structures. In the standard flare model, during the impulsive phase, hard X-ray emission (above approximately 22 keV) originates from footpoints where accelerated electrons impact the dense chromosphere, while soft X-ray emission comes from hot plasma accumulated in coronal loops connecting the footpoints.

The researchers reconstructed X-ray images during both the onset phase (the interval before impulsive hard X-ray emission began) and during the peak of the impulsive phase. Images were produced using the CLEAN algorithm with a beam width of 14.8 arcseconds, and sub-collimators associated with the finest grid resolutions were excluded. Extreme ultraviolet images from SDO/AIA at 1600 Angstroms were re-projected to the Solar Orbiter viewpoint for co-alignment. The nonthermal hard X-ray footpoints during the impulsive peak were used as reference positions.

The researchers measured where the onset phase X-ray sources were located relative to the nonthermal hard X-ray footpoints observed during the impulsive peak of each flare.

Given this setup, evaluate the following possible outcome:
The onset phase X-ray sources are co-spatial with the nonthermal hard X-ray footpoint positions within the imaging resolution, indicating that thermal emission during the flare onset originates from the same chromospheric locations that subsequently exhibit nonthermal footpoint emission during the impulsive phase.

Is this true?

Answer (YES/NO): NO